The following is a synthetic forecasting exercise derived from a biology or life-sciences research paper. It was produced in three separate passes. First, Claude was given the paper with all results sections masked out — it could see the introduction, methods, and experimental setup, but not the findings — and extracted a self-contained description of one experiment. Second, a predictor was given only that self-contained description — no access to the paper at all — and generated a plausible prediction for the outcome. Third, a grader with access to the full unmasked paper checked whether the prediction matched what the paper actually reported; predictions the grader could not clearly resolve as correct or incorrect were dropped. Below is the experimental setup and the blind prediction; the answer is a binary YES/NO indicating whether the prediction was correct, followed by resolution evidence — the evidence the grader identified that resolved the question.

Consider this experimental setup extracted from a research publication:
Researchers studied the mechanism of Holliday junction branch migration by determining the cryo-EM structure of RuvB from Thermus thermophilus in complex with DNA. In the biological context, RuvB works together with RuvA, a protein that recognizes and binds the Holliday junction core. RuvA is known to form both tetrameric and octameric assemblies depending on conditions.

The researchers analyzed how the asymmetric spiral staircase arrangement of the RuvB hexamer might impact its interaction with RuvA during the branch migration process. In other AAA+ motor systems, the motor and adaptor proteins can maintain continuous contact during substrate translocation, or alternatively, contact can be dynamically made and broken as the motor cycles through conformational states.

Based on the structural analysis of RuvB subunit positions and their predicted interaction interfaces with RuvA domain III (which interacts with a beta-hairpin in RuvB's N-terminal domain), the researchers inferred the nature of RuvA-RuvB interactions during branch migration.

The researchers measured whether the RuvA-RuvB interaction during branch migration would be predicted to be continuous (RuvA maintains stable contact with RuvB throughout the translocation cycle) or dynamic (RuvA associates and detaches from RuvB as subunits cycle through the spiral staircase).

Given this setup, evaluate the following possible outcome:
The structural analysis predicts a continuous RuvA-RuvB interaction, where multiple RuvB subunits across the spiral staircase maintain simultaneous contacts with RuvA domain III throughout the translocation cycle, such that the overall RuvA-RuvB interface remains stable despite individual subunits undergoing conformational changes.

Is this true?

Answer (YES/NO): NO